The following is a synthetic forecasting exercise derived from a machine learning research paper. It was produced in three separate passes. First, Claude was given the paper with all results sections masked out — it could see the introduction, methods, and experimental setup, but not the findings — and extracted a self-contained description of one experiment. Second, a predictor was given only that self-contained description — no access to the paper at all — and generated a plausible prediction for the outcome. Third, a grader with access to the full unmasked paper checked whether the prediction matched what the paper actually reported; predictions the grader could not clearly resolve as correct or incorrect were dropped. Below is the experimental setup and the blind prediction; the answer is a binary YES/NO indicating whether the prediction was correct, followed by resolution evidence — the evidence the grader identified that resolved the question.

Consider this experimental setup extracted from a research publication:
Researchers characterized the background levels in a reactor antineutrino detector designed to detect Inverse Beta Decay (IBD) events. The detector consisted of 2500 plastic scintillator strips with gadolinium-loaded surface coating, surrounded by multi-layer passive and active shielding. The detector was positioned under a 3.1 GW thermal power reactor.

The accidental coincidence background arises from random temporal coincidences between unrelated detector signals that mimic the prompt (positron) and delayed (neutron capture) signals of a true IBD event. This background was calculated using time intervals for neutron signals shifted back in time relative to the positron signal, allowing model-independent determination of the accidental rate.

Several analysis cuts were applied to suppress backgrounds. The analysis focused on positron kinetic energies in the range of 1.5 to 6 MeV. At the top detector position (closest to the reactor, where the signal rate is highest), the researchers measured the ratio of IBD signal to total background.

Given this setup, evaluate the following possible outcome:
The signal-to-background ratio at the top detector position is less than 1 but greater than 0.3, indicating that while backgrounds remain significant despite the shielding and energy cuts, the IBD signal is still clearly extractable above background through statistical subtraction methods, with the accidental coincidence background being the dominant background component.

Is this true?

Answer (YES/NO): NO